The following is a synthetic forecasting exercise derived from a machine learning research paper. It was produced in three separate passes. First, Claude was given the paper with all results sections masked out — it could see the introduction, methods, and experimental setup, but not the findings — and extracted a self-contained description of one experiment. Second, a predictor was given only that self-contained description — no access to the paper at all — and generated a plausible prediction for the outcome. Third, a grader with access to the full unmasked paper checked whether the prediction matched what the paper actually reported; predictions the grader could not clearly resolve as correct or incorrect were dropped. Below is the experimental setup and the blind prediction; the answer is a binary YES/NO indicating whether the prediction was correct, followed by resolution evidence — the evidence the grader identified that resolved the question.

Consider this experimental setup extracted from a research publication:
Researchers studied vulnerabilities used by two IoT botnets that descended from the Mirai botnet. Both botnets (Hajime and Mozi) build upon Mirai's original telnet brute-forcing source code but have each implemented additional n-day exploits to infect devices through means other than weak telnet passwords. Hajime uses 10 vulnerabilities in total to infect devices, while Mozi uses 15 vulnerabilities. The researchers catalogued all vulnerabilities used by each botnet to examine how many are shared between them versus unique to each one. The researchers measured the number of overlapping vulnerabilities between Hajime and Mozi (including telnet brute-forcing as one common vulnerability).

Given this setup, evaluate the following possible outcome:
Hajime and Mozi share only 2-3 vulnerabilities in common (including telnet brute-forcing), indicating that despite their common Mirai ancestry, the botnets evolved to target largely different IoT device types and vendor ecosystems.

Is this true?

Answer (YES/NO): NO